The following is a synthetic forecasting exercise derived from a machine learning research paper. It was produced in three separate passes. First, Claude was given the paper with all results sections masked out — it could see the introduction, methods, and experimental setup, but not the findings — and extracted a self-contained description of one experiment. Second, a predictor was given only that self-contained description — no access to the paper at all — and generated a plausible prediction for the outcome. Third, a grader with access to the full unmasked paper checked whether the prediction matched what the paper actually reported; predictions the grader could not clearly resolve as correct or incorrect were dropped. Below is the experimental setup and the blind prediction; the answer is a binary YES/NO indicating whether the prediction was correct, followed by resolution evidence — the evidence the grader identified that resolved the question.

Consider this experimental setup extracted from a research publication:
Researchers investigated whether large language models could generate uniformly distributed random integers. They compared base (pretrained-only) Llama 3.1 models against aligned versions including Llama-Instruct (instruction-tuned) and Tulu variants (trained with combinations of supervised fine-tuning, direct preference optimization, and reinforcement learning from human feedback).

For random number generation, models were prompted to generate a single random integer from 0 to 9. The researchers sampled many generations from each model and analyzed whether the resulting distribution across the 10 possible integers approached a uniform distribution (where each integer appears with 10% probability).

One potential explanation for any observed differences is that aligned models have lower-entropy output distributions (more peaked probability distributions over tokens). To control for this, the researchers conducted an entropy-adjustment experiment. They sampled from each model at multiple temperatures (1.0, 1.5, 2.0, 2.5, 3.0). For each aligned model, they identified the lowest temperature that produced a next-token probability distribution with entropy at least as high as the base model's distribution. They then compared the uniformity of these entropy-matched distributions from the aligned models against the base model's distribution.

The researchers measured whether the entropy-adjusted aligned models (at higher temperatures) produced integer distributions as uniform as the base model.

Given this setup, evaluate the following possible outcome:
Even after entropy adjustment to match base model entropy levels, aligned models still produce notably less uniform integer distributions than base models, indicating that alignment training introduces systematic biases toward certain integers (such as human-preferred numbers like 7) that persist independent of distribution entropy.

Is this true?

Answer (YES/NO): YES